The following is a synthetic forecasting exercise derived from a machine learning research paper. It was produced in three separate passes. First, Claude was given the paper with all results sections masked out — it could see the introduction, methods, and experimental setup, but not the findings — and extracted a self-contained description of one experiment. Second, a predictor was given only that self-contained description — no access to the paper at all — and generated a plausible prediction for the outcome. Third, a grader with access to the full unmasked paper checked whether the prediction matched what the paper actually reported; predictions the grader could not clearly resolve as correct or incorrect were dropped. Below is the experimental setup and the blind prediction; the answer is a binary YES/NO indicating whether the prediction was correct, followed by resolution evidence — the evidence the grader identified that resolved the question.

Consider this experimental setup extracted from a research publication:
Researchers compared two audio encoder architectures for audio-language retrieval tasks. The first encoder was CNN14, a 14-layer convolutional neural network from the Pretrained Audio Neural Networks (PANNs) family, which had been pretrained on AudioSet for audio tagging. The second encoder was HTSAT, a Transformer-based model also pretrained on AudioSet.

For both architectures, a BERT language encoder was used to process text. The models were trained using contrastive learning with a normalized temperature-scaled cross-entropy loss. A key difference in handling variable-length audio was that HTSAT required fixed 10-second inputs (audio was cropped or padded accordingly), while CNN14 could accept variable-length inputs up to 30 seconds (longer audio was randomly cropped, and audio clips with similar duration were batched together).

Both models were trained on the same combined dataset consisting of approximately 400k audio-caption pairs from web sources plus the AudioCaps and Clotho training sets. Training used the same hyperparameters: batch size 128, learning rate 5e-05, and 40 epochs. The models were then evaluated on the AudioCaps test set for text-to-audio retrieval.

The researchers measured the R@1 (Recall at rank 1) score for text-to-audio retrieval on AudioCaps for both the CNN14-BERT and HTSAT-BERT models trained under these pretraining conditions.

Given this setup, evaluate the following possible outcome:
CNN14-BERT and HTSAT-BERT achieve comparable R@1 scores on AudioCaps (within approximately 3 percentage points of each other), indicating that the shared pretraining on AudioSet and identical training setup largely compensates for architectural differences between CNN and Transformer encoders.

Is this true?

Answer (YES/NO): NO